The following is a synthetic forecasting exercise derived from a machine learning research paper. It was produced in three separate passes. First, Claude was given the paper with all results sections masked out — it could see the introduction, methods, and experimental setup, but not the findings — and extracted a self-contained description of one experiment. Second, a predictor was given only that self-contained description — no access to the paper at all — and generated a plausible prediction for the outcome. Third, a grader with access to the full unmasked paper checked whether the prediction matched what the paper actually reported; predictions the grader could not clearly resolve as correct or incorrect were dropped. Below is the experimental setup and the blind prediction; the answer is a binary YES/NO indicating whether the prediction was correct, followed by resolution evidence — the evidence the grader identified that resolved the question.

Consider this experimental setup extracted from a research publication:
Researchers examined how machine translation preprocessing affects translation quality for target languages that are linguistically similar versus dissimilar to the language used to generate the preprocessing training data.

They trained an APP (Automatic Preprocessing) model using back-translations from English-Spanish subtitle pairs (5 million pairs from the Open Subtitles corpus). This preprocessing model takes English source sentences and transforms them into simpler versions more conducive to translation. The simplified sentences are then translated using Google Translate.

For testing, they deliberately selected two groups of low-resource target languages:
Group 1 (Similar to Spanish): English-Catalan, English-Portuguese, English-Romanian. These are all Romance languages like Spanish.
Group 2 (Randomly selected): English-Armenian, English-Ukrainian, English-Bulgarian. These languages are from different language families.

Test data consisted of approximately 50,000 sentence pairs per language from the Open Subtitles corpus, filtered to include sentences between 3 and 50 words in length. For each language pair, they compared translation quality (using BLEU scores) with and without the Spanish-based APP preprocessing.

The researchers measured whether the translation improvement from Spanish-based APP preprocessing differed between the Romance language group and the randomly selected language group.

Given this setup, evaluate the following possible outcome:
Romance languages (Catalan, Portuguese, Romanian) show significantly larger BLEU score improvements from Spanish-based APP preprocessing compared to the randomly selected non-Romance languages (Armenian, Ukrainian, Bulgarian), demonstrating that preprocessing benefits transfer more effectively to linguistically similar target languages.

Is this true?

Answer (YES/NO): NO